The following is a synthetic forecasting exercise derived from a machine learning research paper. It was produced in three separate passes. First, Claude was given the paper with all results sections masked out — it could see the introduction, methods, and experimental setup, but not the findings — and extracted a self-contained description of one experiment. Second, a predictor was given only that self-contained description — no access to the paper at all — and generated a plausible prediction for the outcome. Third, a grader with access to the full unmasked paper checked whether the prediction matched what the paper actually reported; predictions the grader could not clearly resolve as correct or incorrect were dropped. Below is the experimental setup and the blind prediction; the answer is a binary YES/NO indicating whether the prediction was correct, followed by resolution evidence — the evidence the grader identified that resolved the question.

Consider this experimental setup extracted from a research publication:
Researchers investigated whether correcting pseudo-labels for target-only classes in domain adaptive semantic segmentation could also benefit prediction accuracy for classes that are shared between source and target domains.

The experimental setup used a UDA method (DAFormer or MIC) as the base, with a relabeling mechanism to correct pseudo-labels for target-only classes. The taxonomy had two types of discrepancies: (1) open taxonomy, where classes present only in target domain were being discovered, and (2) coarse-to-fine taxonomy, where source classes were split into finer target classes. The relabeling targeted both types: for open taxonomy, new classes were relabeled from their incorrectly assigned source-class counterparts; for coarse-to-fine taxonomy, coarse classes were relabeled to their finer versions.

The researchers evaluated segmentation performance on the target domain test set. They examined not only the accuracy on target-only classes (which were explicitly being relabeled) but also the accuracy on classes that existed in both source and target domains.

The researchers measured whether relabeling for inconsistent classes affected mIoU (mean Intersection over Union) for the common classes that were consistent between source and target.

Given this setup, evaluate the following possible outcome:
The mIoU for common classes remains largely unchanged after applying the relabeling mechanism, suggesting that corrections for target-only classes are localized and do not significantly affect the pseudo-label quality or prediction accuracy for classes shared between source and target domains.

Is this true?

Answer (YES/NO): NO